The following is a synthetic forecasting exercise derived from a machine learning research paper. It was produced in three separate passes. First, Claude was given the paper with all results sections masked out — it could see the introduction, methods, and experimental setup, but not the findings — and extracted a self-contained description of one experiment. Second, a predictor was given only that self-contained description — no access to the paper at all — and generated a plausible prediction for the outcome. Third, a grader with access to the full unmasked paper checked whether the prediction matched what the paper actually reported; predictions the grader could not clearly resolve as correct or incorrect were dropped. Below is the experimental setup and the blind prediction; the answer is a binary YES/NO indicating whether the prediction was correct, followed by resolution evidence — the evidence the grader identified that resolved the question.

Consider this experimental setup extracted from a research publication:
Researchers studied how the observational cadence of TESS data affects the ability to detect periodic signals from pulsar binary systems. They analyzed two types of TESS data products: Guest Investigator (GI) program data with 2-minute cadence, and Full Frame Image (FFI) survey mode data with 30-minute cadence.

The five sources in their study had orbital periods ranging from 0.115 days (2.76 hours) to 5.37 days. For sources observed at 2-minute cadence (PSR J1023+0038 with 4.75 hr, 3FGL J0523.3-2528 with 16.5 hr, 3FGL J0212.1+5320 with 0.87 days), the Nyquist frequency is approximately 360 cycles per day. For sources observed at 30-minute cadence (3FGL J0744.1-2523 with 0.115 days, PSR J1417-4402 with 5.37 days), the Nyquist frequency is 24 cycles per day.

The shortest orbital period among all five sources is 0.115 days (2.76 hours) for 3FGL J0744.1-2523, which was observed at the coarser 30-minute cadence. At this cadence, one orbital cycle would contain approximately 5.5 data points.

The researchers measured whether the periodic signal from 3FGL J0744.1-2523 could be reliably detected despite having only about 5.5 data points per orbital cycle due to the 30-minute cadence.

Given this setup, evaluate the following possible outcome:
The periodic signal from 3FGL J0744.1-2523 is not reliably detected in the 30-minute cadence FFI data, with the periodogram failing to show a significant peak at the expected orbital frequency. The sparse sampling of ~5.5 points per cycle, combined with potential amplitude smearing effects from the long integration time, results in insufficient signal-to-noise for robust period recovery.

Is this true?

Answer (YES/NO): NO